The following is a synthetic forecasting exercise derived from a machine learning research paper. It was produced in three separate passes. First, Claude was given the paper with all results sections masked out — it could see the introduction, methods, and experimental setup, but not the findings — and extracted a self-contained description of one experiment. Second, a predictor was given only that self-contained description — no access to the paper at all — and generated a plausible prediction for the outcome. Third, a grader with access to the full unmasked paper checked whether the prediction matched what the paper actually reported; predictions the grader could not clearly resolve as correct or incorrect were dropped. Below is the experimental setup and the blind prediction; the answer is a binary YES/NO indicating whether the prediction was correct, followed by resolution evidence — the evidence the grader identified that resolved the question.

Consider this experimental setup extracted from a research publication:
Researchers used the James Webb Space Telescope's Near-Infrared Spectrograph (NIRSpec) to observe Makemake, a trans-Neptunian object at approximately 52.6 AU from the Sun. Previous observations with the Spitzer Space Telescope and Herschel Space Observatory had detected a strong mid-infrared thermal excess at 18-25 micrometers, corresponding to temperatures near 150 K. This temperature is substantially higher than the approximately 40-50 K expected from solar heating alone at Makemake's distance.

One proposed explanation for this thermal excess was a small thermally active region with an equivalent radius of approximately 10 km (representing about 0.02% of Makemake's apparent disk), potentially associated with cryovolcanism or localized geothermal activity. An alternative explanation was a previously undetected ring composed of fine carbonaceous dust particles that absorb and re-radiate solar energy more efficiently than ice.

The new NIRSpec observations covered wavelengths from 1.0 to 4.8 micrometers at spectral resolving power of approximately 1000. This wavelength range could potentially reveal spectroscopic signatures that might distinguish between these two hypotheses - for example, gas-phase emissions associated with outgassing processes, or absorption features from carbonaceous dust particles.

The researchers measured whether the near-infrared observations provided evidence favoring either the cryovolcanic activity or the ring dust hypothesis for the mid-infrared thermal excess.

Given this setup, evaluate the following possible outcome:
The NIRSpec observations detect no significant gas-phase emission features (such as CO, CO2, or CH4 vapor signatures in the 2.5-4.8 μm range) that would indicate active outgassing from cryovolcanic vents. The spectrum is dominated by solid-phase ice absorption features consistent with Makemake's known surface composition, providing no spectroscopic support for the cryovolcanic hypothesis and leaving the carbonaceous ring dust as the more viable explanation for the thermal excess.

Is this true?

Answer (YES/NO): NO